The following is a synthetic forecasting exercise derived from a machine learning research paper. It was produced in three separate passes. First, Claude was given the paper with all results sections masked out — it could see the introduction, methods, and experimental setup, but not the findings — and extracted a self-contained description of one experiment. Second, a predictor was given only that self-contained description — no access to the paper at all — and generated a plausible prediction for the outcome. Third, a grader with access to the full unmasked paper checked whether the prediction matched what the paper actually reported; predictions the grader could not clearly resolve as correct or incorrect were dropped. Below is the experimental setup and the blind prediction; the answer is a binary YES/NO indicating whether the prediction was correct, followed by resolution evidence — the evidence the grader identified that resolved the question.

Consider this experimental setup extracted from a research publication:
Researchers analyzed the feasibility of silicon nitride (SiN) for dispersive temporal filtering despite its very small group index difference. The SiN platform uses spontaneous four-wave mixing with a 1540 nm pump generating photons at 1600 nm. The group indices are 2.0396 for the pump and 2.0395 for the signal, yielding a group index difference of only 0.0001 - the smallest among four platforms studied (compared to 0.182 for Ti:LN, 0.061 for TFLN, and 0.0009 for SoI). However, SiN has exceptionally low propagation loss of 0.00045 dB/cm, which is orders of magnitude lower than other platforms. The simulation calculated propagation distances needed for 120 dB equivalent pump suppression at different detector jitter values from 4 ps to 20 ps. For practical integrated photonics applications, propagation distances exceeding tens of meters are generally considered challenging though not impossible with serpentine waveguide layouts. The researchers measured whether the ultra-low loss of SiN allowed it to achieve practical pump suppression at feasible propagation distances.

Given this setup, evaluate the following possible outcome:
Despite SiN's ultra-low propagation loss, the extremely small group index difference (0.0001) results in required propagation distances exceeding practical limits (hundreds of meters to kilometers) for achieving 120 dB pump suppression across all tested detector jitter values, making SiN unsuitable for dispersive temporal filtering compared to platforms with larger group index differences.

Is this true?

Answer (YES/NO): NO